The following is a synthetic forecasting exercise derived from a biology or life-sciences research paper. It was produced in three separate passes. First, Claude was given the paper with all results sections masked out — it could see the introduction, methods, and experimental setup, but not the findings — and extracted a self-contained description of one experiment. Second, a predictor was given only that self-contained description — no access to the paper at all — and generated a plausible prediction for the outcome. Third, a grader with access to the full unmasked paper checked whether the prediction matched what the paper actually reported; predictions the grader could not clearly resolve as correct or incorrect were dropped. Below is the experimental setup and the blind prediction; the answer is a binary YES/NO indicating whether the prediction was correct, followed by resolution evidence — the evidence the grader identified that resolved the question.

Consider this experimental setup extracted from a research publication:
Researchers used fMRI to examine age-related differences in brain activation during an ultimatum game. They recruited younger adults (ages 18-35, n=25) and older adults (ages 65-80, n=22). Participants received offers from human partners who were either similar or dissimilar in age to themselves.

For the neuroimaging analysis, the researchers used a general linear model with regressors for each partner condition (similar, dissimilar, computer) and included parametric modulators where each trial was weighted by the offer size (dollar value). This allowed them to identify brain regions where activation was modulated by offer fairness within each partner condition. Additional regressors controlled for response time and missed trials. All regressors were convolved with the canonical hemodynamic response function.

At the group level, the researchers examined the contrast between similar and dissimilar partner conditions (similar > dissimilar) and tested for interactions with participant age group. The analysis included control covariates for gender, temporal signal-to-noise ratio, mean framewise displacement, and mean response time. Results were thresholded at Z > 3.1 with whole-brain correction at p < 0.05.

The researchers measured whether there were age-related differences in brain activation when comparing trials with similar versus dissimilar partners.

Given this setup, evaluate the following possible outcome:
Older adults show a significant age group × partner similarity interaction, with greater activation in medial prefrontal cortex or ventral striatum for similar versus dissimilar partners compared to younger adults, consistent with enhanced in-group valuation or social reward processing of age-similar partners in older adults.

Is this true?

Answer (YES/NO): NO